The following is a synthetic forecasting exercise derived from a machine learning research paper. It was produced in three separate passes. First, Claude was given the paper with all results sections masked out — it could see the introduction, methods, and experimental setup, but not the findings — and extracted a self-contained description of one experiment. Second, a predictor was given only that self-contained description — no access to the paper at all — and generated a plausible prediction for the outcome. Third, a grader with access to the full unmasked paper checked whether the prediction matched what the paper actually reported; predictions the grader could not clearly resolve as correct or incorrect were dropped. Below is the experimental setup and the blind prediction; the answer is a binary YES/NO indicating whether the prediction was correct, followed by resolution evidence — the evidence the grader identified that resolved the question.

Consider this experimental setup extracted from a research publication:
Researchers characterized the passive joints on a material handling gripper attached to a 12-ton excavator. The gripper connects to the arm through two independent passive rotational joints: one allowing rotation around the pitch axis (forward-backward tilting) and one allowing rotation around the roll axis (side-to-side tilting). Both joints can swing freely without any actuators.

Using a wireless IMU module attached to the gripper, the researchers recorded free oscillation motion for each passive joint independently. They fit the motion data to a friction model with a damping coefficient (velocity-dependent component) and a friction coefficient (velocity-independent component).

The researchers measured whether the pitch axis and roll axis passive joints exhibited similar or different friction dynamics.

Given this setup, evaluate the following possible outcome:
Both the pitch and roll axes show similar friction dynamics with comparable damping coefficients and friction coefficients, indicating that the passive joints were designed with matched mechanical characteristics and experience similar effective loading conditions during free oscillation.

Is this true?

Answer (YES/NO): YES